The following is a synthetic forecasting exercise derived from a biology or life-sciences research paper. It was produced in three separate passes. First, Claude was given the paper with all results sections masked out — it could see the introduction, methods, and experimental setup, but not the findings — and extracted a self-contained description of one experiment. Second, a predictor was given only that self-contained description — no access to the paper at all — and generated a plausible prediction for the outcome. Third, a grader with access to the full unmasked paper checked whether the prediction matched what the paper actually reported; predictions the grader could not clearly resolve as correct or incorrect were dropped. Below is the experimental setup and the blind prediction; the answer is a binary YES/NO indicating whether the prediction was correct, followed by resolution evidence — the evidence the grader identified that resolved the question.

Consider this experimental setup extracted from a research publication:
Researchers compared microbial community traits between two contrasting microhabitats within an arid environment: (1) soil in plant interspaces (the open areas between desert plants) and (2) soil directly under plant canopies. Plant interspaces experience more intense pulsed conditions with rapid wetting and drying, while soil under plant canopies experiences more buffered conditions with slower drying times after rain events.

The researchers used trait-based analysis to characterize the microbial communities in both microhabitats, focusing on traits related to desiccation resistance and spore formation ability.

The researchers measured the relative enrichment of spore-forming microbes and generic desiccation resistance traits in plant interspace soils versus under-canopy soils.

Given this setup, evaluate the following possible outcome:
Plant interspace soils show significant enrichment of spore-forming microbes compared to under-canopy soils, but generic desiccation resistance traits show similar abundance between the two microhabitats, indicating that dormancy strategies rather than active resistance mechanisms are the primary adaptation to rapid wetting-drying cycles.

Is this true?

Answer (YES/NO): NO